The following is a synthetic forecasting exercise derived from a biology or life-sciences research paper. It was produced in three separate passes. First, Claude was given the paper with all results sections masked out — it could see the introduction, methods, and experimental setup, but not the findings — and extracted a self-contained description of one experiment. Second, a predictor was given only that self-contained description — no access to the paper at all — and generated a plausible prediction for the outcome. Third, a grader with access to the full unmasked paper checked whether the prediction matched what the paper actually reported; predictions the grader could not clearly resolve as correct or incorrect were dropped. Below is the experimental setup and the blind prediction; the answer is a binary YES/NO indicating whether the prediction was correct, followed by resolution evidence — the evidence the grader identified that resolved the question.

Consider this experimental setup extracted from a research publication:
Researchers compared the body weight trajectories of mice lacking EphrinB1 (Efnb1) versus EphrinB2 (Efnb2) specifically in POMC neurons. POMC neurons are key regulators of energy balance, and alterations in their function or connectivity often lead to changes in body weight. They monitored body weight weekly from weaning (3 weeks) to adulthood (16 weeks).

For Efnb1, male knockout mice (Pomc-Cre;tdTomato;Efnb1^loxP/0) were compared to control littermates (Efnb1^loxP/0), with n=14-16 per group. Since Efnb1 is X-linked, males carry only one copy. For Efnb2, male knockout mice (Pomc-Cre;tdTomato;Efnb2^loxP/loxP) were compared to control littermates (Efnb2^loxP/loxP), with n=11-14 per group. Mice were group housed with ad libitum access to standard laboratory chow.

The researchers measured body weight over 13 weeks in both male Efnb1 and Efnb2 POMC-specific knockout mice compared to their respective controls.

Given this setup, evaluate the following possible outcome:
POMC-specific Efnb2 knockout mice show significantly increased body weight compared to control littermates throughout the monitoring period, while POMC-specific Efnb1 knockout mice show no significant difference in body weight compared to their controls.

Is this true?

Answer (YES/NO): NO